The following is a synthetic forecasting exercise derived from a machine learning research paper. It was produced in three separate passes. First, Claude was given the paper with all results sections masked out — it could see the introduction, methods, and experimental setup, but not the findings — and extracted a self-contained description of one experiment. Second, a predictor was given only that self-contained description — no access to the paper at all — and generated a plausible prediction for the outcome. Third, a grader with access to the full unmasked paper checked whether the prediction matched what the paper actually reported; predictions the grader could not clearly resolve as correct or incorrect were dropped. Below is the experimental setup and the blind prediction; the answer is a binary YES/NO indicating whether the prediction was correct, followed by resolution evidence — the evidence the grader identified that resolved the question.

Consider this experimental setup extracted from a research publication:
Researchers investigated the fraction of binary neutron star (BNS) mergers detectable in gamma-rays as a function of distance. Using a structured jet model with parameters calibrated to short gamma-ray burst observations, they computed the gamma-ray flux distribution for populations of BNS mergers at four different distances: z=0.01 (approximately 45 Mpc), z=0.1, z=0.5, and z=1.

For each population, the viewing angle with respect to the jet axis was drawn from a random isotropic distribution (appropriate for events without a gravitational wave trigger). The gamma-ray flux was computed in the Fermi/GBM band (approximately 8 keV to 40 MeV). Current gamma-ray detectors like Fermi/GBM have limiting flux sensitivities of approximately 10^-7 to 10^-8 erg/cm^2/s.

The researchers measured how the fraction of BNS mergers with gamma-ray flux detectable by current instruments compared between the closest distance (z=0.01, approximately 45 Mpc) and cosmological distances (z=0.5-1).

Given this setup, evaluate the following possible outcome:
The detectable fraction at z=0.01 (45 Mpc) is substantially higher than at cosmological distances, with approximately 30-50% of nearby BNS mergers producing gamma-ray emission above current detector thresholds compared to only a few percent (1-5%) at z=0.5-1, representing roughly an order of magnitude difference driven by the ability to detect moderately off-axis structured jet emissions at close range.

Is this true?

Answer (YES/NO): NO